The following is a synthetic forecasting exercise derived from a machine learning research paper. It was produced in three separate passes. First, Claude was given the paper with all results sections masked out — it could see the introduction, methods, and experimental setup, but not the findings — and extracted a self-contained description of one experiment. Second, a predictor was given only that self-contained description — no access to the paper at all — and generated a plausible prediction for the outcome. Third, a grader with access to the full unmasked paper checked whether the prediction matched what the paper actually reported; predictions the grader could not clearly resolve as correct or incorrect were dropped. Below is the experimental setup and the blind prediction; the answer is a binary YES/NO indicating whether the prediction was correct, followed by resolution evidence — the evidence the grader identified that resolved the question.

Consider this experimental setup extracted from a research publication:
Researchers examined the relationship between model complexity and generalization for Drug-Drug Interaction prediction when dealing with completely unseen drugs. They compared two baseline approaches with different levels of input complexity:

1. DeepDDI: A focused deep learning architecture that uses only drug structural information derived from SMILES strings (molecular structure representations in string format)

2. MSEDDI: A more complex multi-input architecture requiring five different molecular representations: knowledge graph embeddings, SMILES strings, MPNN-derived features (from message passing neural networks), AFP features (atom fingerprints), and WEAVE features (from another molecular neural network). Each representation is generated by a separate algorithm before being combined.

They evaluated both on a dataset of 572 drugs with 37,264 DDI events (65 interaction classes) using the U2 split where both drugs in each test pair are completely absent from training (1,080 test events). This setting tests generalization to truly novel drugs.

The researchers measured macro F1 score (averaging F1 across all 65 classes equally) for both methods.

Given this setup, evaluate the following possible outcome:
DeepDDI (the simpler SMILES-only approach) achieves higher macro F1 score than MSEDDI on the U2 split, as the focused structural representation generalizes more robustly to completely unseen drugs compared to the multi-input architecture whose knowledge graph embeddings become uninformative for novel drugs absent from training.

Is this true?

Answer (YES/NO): NO